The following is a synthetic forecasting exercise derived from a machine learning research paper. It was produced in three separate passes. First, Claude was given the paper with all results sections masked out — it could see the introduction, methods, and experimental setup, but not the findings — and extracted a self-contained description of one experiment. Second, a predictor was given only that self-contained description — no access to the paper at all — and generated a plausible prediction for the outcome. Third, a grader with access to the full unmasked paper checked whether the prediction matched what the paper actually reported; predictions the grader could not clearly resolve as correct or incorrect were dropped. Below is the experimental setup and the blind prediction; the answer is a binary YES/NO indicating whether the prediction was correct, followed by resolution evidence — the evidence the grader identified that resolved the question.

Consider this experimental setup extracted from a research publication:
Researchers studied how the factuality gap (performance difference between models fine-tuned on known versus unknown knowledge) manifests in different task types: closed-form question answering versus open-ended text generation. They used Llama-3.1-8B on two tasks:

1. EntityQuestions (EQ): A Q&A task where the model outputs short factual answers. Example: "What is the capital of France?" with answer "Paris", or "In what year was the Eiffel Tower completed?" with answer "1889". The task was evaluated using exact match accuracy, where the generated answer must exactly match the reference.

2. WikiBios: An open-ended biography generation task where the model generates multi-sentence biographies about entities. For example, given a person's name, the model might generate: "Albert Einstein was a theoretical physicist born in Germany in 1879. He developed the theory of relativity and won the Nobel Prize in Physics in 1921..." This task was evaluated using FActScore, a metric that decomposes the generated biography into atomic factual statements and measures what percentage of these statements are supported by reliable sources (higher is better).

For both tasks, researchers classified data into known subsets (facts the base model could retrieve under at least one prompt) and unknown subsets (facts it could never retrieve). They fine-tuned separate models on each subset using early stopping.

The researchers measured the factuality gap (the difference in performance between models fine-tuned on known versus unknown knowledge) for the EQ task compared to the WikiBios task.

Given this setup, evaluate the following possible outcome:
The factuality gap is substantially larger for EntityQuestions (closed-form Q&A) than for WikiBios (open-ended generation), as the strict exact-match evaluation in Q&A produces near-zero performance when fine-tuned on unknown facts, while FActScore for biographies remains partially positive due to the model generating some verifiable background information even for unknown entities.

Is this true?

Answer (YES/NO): NO